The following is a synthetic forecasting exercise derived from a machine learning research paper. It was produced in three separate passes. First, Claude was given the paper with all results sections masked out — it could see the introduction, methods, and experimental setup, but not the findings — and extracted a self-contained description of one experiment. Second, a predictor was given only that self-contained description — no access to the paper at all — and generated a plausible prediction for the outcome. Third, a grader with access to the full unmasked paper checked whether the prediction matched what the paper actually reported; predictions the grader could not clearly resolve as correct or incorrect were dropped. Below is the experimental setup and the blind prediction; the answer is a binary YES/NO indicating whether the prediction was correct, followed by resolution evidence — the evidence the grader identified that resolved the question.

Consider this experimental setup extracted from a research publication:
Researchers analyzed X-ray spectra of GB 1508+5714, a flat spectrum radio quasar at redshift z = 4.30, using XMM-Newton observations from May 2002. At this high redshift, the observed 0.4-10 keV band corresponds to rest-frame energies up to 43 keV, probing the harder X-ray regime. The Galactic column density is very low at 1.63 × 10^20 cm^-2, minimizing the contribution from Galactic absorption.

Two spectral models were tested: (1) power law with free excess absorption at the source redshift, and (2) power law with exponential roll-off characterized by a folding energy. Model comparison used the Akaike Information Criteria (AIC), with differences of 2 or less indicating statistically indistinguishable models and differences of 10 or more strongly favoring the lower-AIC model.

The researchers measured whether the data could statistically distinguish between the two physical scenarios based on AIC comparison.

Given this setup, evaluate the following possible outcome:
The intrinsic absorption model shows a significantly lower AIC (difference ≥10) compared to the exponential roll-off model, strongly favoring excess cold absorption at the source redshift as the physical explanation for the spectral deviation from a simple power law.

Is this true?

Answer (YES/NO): NO